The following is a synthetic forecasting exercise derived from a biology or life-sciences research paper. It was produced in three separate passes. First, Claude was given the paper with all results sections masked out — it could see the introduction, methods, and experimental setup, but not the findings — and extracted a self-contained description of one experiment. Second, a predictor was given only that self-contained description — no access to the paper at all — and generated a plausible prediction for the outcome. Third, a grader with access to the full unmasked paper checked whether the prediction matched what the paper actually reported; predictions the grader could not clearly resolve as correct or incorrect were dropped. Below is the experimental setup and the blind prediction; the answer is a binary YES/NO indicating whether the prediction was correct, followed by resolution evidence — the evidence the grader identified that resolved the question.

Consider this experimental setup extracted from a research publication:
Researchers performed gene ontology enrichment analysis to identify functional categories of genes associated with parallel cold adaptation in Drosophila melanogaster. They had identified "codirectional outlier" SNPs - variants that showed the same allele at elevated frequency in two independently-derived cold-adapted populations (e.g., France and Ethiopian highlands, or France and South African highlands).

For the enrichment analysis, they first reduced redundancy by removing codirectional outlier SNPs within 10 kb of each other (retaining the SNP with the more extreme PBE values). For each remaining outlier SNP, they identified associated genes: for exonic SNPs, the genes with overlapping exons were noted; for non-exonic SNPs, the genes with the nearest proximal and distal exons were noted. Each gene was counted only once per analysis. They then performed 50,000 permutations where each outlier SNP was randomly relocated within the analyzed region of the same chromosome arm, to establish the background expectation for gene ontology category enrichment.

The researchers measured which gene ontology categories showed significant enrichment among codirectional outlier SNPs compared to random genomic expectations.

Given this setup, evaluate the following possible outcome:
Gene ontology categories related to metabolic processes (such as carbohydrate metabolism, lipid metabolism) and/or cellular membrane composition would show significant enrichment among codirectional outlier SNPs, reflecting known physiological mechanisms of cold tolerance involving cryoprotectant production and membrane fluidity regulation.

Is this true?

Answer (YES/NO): NO